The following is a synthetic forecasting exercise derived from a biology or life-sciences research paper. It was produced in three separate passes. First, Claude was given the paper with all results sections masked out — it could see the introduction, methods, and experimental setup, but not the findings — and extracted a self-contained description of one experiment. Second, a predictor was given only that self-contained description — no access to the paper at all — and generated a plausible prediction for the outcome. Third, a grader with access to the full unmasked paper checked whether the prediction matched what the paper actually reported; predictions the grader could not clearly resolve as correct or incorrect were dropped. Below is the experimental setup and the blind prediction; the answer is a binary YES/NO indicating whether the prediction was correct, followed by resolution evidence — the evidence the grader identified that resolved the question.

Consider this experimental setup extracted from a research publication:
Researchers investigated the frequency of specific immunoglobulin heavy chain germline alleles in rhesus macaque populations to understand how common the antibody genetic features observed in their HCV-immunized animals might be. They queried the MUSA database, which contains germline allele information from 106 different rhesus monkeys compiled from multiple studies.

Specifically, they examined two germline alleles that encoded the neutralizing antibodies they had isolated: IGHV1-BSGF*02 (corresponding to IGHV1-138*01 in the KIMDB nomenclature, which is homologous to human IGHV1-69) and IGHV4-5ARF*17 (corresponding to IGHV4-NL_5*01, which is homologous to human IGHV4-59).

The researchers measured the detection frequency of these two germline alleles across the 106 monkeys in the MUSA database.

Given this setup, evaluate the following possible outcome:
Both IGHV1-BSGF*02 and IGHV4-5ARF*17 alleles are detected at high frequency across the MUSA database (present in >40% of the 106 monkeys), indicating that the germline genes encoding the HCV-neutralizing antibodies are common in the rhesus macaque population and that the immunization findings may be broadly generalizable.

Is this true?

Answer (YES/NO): NO